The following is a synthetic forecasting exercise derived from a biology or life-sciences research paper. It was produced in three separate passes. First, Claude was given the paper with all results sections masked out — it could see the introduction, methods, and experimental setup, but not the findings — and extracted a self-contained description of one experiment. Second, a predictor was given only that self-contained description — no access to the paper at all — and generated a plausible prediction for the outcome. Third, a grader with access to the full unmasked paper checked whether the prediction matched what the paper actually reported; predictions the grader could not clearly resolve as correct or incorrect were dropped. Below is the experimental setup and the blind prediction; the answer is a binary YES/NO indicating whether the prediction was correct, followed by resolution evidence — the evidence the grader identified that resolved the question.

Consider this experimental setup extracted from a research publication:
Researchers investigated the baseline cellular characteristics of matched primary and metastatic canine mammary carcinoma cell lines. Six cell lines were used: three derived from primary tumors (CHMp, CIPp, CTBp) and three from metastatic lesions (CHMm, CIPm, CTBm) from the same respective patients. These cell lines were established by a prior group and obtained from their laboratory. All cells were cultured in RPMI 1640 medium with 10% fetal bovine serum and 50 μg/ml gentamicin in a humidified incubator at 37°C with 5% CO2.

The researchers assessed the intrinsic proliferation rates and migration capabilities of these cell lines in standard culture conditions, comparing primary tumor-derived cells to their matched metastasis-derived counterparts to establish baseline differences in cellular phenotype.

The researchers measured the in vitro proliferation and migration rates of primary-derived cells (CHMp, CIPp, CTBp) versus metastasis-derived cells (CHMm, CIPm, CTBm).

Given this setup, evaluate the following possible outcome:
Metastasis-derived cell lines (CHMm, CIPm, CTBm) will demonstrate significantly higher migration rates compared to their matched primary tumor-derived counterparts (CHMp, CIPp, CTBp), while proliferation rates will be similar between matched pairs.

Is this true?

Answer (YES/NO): NO